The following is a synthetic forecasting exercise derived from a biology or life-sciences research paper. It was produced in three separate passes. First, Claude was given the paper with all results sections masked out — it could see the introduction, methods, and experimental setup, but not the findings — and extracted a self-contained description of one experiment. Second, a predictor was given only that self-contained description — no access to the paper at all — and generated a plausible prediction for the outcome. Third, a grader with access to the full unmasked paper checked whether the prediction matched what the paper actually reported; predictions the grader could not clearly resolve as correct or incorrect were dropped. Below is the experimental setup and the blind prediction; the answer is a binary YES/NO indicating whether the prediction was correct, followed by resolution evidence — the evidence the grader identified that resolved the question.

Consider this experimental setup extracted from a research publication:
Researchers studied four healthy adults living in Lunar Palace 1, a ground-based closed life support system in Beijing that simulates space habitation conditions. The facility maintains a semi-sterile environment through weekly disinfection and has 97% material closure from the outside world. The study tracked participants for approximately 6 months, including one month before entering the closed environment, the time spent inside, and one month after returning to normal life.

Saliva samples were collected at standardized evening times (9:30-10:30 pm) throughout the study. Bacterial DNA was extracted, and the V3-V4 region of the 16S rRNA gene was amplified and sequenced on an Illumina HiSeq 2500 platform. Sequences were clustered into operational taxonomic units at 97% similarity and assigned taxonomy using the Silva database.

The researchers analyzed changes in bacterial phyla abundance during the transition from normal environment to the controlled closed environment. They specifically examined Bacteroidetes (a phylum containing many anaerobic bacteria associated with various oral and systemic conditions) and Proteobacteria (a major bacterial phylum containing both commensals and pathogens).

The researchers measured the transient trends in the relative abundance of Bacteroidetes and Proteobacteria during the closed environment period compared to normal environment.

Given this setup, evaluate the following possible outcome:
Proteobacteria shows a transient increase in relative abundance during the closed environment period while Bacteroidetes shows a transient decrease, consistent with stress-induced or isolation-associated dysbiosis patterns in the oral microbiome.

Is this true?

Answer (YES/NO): YES